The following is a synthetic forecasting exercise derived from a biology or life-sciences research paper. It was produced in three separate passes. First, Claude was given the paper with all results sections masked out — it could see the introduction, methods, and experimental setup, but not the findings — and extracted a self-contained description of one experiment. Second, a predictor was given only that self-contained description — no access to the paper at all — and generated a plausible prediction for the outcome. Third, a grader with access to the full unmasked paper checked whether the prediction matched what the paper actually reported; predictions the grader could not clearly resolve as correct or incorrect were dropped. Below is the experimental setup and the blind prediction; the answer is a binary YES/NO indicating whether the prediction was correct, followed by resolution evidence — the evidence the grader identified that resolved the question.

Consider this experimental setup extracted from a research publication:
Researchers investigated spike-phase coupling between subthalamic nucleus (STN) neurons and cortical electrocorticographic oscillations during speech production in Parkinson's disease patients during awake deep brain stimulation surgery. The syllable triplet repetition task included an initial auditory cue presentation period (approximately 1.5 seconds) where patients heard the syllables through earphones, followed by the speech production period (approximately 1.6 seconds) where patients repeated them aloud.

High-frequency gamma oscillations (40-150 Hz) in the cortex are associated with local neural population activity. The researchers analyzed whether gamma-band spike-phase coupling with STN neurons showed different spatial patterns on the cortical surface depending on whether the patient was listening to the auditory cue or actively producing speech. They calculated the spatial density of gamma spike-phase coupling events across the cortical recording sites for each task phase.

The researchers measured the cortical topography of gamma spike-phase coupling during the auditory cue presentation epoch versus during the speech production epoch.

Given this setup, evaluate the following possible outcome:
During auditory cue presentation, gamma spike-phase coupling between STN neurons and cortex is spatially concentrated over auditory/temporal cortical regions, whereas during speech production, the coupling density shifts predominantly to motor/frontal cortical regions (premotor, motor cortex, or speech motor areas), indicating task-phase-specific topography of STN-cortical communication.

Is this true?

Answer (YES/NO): NO